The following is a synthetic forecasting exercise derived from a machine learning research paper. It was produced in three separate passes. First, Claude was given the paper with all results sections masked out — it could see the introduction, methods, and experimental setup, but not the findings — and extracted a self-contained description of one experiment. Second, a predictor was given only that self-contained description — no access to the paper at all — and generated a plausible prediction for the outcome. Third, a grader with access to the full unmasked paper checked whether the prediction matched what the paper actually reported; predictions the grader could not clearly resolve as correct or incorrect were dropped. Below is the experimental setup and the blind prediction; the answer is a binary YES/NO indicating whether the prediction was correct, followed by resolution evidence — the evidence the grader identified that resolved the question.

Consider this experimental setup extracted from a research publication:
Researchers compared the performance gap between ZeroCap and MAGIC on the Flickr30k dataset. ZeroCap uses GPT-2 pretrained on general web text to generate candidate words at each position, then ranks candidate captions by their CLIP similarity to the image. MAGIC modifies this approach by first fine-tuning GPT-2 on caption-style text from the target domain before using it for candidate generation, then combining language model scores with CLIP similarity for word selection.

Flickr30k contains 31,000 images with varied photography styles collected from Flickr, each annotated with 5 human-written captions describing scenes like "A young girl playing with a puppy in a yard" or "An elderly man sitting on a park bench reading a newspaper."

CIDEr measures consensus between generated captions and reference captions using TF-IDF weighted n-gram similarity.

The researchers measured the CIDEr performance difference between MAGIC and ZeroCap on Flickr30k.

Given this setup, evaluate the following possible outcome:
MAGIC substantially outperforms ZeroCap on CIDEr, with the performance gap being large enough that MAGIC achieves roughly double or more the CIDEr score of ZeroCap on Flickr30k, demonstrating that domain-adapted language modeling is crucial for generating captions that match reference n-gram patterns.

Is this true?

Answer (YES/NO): NO